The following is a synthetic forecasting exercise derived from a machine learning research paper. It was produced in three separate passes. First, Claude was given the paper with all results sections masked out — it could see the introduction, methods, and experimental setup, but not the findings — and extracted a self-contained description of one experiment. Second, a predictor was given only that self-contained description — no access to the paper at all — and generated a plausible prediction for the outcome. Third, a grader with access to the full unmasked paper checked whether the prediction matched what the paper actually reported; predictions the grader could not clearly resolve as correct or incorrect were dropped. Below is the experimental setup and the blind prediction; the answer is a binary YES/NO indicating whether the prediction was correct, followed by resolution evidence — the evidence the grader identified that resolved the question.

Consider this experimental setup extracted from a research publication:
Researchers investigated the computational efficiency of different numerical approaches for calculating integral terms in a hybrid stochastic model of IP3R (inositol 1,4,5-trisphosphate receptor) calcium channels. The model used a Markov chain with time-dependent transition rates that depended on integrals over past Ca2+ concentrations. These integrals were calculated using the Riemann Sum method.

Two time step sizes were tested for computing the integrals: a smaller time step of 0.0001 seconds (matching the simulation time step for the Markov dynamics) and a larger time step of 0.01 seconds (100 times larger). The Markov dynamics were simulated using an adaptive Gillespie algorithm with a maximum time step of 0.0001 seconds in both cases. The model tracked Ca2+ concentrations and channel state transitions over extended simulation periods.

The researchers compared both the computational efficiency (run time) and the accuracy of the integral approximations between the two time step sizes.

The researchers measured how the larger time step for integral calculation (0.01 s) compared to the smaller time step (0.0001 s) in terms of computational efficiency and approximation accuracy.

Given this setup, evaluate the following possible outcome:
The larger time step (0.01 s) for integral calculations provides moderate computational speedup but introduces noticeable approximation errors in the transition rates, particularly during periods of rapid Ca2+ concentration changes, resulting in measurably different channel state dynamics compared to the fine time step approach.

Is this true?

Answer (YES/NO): NO